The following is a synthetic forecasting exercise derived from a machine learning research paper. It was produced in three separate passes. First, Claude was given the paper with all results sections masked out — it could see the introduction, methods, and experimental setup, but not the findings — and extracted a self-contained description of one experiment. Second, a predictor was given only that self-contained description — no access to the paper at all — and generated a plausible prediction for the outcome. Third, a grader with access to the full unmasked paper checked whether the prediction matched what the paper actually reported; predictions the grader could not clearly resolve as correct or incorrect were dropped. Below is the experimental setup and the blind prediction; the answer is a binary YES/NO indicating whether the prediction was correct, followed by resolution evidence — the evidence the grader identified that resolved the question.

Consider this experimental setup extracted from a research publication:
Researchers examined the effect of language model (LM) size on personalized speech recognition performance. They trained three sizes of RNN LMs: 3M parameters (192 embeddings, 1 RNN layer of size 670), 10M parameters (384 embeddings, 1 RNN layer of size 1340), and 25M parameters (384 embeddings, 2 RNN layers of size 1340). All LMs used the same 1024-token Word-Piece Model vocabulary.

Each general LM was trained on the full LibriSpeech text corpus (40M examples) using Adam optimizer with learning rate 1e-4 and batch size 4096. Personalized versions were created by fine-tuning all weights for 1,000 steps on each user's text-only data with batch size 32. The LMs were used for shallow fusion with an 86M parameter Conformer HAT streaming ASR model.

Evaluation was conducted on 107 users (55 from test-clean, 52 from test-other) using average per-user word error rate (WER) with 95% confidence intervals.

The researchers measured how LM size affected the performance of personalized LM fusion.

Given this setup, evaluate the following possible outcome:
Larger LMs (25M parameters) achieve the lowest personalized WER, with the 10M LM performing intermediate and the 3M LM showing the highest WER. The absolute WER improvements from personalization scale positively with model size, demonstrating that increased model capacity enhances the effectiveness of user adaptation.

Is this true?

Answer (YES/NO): NO